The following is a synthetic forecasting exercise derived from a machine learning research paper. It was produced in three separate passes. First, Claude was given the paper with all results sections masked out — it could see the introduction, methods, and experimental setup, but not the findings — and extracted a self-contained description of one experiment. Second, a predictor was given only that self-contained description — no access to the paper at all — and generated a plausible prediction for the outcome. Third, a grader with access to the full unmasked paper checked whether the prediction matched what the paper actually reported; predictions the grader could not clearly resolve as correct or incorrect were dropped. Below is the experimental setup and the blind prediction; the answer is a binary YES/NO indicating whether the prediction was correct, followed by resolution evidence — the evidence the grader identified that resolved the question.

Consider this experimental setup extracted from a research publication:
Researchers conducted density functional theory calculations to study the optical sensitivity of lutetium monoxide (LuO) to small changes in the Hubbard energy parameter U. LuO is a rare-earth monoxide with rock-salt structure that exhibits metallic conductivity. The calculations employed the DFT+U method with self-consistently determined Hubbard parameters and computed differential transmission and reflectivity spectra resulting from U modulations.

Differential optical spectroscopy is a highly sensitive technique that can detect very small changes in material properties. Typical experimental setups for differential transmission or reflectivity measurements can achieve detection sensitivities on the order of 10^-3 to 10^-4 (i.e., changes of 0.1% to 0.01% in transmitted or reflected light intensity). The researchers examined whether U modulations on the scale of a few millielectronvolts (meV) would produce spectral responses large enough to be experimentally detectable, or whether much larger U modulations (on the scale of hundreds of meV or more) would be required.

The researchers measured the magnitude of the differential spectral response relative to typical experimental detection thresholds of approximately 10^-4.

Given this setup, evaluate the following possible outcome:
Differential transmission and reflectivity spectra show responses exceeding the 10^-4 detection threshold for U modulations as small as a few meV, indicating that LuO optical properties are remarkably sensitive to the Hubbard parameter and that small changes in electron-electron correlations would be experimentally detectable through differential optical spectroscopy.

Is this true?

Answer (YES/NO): YES